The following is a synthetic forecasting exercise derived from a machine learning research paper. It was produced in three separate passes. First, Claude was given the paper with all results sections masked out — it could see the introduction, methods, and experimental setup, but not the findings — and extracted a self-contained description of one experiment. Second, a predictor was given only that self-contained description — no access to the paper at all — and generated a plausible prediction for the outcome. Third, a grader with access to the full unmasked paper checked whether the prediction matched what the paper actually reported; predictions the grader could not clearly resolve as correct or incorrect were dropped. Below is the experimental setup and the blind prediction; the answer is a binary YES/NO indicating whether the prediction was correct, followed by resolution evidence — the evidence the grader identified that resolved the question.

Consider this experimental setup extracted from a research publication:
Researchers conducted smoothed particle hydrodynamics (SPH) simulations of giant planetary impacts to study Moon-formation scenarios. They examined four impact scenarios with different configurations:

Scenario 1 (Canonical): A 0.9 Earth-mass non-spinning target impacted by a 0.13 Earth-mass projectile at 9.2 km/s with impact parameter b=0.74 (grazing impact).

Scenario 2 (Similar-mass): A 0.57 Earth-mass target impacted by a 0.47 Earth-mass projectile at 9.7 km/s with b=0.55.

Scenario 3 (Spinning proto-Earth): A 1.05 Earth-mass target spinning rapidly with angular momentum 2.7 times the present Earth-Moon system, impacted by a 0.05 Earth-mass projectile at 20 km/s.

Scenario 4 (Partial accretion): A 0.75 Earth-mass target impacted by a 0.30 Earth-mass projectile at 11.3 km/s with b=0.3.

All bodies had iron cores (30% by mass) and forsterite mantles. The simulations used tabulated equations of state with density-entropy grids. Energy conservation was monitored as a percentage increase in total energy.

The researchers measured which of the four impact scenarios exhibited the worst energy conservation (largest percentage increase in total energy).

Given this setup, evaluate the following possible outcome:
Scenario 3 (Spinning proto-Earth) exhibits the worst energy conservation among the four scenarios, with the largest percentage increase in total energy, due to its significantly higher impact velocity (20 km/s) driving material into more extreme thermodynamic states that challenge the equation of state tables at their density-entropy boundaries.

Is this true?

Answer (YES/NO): NO